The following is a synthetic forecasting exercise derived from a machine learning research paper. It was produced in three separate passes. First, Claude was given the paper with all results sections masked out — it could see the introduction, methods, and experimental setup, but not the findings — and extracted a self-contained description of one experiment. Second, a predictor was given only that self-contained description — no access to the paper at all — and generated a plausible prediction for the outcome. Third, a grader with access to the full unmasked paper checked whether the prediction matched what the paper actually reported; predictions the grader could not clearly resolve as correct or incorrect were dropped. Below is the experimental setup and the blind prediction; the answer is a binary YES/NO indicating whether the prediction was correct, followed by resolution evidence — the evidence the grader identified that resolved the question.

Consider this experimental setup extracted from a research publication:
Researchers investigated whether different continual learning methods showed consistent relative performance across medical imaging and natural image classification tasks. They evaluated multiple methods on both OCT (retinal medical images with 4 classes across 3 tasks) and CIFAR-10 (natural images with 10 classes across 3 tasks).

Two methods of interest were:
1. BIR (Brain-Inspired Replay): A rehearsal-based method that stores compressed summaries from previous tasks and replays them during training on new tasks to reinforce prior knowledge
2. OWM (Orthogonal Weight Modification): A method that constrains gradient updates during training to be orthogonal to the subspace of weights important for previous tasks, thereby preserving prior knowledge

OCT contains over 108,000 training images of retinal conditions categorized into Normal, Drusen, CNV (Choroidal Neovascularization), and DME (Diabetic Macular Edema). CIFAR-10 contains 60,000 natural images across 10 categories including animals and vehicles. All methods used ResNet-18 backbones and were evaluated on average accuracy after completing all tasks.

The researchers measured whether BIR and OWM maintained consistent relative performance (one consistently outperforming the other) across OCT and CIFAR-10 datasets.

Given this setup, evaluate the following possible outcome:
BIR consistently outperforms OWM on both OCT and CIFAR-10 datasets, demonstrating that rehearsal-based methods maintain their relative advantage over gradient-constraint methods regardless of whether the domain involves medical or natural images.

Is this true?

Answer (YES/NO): YES